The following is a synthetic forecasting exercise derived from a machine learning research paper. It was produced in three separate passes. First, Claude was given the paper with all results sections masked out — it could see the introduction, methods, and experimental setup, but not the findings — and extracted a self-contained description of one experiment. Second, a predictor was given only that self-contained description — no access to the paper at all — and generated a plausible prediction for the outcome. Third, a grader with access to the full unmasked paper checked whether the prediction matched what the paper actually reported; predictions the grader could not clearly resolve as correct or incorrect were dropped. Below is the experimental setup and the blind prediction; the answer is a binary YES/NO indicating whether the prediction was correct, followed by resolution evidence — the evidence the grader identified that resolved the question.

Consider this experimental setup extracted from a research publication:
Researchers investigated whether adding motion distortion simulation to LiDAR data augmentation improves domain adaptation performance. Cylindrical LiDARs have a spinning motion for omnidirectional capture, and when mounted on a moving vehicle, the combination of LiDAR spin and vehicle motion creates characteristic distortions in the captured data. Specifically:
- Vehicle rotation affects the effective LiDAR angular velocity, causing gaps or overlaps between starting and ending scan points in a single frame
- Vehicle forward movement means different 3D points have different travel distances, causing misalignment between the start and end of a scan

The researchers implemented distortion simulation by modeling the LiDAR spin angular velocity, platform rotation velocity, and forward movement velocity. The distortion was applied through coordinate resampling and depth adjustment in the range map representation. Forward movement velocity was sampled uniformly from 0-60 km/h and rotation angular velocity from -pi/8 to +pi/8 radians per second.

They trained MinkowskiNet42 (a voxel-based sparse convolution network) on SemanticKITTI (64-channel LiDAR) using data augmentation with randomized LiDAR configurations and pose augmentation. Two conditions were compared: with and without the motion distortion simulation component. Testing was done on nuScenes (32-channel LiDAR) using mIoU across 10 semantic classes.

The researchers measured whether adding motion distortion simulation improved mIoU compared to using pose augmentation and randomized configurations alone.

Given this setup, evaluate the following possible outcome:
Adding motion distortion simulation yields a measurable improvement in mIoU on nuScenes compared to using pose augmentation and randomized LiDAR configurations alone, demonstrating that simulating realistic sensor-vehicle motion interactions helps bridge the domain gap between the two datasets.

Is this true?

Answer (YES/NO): YES